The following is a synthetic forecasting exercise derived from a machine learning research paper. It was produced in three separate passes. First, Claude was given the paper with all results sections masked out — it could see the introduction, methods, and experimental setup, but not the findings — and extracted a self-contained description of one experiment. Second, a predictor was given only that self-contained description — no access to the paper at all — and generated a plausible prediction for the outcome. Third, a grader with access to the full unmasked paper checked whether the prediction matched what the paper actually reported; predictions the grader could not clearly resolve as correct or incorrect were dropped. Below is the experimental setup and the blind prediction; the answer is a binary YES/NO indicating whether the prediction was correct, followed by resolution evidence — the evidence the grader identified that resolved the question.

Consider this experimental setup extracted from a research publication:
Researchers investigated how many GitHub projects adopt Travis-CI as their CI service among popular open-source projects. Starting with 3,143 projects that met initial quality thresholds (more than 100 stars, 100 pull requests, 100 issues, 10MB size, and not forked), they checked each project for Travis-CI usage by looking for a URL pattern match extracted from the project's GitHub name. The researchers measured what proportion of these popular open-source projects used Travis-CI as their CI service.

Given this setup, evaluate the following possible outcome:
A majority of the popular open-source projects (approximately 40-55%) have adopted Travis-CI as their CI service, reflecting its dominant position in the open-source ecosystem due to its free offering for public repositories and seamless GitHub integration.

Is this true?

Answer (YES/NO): NO